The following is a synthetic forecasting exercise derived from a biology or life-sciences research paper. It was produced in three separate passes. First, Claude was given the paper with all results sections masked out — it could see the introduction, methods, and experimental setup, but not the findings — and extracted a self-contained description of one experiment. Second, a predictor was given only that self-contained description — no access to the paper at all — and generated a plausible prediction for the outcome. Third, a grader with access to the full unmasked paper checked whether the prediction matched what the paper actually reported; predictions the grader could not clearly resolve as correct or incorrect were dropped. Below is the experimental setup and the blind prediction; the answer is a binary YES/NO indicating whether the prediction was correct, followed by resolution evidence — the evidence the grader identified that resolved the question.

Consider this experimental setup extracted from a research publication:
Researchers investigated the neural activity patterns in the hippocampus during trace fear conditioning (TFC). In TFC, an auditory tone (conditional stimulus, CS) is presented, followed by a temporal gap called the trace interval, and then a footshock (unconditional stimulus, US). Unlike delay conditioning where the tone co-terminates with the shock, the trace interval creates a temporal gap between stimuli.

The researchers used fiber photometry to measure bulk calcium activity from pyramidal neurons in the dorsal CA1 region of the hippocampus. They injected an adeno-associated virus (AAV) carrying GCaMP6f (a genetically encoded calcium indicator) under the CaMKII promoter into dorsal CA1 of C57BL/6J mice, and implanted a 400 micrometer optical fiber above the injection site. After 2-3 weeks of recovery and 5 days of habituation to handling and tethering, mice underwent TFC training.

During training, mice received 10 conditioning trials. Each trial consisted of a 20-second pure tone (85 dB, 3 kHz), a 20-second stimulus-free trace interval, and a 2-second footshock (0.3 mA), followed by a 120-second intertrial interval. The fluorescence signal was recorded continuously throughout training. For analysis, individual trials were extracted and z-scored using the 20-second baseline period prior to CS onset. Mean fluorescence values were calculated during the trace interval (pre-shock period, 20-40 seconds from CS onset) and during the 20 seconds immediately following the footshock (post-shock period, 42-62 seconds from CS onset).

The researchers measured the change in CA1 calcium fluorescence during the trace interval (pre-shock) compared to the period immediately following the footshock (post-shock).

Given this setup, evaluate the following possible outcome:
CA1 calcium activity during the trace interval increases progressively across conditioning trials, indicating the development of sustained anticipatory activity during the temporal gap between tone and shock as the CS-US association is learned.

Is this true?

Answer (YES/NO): NO